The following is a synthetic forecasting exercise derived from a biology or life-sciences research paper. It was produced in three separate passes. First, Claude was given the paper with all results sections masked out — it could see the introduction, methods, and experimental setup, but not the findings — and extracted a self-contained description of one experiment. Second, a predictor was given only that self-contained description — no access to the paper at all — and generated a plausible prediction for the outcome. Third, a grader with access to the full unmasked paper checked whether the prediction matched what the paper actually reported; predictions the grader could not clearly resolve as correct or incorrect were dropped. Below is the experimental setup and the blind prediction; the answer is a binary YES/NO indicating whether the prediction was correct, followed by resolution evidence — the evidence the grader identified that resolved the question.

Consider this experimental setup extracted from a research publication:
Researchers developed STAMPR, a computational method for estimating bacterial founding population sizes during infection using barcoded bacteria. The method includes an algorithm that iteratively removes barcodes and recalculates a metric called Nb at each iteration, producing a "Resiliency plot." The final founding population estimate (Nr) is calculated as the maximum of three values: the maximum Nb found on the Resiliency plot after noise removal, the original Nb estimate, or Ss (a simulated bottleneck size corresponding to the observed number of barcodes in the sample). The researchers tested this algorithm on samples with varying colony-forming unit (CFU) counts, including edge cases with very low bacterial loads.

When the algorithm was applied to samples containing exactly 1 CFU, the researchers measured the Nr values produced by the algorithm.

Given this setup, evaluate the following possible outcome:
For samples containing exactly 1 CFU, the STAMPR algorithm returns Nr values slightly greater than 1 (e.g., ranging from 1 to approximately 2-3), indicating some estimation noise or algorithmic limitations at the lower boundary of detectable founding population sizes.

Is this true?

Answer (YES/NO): YES